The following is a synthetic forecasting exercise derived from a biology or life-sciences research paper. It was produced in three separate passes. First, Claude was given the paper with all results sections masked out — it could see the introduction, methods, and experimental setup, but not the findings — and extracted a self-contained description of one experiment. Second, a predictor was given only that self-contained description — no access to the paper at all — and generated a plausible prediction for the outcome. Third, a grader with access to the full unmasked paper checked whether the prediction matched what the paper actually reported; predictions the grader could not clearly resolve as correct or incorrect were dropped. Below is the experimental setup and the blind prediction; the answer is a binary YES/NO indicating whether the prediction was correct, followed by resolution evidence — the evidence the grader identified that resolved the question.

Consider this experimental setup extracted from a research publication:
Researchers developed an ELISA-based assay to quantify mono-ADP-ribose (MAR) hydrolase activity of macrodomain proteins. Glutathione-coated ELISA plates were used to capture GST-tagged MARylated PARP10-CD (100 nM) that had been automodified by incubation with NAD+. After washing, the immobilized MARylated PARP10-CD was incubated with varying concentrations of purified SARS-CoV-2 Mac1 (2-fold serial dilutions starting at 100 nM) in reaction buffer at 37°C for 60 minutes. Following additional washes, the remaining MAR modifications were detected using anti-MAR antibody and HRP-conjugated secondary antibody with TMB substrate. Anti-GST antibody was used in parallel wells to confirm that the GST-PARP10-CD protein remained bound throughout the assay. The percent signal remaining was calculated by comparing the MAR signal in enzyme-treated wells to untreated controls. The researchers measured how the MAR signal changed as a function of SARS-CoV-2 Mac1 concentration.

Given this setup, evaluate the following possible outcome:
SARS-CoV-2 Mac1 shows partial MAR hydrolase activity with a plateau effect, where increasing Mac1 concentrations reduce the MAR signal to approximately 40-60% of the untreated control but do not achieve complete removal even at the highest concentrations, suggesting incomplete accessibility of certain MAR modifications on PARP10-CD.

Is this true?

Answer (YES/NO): NO